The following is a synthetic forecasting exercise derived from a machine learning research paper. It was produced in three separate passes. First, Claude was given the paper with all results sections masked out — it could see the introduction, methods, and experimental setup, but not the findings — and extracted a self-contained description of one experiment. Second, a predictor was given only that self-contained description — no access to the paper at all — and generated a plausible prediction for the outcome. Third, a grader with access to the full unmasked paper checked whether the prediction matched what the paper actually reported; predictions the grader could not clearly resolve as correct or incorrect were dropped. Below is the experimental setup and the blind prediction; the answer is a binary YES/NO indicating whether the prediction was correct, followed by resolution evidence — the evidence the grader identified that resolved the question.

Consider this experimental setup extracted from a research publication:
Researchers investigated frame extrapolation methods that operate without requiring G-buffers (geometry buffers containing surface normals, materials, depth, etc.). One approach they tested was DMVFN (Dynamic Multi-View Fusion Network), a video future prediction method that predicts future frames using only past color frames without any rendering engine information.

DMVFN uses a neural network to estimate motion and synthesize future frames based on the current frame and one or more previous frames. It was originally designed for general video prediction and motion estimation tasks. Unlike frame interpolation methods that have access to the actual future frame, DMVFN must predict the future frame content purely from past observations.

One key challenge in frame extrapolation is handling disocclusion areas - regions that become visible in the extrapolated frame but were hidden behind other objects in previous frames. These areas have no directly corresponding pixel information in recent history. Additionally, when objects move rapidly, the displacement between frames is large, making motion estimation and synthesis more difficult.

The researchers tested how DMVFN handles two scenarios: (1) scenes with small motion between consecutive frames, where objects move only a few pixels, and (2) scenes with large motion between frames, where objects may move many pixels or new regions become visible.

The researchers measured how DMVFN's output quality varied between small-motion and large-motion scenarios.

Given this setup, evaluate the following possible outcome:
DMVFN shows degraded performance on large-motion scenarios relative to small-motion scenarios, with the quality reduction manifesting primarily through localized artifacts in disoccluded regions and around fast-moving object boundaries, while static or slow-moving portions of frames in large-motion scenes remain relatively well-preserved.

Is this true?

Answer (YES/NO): NO